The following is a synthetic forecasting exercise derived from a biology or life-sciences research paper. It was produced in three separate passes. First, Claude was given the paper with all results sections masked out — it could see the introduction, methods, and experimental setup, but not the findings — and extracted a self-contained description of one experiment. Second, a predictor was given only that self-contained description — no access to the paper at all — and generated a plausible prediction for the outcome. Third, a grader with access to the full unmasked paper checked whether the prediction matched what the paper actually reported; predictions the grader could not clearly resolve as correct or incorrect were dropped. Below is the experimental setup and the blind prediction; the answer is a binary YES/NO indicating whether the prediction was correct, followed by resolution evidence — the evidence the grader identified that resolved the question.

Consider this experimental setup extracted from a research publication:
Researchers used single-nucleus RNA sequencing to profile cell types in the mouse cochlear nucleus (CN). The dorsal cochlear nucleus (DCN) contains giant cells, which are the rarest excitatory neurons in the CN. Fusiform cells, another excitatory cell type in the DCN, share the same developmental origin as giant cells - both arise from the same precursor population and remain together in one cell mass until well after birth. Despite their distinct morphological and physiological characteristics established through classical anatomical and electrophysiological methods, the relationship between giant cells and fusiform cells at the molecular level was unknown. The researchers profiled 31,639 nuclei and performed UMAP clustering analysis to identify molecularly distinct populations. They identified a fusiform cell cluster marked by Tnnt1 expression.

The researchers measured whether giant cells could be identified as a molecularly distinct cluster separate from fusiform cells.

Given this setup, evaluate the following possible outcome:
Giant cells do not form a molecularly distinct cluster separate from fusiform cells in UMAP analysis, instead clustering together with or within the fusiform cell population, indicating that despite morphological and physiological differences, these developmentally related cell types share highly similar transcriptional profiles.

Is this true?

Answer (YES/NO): YES